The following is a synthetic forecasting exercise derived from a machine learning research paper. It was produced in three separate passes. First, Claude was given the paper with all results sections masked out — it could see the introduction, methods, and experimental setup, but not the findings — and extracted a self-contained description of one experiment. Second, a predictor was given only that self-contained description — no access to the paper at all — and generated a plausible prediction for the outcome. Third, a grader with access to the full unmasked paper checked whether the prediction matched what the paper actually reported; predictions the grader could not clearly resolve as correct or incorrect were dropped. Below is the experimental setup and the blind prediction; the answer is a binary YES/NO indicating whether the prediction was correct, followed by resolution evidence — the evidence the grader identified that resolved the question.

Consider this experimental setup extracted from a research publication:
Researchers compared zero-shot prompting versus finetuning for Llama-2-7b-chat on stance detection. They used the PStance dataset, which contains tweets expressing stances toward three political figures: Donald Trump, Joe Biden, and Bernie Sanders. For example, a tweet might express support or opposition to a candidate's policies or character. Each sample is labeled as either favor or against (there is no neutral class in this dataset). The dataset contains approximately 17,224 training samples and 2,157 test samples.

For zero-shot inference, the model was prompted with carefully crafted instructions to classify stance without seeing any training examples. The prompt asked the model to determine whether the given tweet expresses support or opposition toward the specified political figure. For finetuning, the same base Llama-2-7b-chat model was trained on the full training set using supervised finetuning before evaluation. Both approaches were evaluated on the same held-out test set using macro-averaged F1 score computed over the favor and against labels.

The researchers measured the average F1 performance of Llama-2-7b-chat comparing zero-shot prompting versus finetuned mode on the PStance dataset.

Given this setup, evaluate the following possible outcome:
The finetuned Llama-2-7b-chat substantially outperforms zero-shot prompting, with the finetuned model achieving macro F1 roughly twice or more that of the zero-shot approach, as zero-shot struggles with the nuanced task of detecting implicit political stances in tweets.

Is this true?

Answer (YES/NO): NO